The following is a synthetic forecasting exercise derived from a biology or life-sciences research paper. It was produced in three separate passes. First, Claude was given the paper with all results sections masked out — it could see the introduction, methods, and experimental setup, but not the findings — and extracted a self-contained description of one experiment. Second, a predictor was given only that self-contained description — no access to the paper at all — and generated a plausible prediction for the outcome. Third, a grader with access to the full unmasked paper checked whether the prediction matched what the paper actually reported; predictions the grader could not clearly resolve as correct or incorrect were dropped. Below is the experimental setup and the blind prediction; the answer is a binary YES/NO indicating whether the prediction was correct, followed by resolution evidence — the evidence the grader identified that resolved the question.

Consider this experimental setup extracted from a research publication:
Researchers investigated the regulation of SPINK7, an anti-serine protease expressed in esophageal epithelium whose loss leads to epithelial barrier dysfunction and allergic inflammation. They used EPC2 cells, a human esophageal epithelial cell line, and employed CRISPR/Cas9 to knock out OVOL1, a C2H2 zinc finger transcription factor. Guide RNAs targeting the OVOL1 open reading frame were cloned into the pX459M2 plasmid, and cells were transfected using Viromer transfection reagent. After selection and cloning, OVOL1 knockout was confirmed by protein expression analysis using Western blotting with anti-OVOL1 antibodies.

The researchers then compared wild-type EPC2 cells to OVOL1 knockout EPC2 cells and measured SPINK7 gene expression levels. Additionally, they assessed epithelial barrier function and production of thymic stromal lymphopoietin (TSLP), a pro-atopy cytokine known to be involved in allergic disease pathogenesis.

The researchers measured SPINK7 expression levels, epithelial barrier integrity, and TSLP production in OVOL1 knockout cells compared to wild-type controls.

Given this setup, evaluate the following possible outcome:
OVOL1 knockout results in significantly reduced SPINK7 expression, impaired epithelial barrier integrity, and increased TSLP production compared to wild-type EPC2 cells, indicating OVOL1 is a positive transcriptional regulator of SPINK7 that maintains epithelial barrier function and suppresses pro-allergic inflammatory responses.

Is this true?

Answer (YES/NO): YES